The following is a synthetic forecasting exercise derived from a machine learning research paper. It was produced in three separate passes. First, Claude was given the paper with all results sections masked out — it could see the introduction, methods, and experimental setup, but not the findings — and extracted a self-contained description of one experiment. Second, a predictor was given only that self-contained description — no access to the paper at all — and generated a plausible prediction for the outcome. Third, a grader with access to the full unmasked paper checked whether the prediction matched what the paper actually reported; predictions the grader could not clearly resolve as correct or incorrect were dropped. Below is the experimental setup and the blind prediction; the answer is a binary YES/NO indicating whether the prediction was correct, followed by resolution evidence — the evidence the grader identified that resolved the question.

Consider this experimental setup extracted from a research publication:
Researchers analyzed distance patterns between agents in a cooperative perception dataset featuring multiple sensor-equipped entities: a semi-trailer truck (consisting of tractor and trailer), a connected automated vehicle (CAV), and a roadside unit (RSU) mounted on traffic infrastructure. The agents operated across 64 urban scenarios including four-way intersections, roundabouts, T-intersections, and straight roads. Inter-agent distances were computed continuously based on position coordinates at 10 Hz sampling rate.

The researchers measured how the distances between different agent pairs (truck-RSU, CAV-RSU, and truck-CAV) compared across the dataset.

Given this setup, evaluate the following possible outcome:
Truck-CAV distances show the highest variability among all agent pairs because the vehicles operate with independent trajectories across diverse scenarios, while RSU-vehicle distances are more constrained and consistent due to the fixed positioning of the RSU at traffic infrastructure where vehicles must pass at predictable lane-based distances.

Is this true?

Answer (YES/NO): YES